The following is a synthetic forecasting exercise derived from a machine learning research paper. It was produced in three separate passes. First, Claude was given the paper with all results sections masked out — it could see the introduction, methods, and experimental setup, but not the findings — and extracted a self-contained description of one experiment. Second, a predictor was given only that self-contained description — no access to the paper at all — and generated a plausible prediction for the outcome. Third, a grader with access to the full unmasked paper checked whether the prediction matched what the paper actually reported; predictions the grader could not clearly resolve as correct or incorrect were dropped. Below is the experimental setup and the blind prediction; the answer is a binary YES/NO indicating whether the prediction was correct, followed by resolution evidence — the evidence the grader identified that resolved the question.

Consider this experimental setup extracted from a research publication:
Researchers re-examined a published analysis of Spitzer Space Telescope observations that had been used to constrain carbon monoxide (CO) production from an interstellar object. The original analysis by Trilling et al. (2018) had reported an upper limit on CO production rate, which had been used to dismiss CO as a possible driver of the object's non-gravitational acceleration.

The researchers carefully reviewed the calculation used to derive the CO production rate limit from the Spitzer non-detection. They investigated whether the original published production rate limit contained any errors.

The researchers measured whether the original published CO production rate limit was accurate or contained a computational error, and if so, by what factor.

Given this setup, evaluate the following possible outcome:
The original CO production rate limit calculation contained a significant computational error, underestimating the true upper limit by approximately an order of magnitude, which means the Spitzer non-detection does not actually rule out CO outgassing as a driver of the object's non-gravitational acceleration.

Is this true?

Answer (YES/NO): NO